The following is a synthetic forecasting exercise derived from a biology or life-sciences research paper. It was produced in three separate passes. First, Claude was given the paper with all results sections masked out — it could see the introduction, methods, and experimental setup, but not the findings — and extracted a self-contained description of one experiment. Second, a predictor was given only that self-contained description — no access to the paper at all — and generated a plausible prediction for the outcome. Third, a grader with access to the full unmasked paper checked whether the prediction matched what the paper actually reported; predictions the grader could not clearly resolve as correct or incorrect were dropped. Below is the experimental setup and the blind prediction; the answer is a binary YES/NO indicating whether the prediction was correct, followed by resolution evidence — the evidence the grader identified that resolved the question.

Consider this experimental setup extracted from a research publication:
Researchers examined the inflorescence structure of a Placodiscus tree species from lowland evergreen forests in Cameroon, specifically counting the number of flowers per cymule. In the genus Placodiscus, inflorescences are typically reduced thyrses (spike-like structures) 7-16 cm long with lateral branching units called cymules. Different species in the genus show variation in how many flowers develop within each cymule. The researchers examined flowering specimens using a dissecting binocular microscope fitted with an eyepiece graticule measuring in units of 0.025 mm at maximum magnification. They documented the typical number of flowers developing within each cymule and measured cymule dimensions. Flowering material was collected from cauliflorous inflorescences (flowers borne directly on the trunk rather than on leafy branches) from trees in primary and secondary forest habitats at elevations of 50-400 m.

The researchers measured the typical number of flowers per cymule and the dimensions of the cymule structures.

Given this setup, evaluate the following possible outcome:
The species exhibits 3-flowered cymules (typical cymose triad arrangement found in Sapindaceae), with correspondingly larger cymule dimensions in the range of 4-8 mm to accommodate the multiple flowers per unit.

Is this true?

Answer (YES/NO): NO